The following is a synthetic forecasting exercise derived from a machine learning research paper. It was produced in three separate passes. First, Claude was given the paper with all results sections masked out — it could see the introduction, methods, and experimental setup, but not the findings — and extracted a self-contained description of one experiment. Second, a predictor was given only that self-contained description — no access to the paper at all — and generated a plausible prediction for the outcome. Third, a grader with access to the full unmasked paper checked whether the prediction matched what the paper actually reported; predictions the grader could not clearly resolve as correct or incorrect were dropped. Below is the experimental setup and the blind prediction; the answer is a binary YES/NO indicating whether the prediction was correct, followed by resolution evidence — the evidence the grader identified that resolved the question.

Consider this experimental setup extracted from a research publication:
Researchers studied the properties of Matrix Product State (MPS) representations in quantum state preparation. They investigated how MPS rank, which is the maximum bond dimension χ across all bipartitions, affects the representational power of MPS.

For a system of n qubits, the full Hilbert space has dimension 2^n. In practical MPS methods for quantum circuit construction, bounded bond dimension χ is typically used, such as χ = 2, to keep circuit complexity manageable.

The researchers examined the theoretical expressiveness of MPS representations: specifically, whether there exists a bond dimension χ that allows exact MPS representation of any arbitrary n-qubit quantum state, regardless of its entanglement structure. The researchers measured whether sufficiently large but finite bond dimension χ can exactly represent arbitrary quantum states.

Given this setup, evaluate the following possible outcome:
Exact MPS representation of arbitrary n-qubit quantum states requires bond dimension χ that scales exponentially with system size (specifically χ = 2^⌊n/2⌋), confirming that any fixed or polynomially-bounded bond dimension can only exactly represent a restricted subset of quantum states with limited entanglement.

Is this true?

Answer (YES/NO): NO